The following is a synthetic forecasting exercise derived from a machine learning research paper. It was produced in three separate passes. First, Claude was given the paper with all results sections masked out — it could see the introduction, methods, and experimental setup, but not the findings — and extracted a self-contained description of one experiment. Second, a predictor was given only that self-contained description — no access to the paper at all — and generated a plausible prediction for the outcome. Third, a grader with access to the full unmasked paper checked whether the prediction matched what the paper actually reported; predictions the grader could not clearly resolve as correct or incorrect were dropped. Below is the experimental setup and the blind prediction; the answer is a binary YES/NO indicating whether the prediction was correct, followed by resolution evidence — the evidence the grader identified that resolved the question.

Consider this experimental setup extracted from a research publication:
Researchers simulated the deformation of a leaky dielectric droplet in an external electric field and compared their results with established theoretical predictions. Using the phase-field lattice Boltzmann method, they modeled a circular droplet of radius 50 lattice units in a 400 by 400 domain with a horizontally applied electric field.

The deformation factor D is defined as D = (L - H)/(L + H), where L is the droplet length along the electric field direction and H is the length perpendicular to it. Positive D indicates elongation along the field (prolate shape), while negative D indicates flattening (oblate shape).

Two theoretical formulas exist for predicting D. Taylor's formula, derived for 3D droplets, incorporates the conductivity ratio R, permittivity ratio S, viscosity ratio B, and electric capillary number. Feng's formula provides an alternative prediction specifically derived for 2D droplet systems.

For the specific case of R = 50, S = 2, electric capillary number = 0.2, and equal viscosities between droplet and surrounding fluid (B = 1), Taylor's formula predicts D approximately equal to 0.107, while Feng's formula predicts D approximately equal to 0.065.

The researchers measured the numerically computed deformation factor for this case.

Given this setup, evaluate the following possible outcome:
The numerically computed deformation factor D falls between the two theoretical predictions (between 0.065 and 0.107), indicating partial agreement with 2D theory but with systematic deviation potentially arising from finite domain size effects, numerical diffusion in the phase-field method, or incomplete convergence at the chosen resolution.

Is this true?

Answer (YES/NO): NO